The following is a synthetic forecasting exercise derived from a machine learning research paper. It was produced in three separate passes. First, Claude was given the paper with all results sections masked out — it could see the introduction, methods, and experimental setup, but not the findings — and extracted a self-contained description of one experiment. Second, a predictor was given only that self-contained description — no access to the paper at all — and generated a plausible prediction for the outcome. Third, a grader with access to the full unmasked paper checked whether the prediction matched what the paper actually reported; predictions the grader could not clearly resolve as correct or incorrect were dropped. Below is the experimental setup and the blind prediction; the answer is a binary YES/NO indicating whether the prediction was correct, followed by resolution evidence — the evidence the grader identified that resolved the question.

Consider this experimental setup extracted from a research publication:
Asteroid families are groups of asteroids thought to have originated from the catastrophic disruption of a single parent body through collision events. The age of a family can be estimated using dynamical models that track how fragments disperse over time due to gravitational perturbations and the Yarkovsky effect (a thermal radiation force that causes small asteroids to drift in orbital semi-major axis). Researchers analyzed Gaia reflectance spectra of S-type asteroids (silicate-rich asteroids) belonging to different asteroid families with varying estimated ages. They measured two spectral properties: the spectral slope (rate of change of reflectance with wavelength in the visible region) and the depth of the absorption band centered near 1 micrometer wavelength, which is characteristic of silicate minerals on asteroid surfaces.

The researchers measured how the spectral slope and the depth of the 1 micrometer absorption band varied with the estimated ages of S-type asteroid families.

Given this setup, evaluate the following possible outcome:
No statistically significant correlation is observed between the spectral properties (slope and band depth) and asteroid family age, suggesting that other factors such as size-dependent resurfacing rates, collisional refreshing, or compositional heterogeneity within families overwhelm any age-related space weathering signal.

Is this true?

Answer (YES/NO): NO